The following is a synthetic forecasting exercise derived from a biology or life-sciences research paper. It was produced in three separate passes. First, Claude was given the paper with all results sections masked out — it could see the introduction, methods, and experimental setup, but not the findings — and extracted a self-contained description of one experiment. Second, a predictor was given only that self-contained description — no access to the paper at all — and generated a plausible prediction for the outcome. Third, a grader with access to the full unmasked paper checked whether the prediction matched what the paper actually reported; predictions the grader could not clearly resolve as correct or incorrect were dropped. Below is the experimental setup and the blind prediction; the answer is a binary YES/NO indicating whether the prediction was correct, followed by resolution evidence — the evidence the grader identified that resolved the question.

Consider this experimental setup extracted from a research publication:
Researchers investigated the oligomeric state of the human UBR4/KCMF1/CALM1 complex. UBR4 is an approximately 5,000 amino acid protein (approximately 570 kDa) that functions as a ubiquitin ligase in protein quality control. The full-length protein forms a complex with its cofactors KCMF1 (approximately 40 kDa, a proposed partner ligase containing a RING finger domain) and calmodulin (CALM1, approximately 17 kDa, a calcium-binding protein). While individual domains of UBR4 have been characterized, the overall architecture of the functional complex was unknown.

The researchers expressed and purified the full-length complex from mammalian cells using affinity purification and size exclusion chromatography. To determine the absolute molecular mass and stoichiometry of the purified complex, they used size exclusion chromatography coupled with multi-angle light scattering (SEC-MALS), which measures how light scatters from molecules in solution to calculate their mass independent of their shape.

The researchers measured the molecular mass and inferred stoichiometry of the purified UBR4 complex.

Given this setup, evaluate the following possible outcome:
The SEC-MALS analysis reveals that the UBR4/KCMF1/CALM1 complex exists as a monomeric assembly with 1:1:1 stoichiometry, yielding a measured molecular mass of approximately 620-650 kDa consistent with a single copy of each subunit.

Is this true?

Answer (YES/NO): NO